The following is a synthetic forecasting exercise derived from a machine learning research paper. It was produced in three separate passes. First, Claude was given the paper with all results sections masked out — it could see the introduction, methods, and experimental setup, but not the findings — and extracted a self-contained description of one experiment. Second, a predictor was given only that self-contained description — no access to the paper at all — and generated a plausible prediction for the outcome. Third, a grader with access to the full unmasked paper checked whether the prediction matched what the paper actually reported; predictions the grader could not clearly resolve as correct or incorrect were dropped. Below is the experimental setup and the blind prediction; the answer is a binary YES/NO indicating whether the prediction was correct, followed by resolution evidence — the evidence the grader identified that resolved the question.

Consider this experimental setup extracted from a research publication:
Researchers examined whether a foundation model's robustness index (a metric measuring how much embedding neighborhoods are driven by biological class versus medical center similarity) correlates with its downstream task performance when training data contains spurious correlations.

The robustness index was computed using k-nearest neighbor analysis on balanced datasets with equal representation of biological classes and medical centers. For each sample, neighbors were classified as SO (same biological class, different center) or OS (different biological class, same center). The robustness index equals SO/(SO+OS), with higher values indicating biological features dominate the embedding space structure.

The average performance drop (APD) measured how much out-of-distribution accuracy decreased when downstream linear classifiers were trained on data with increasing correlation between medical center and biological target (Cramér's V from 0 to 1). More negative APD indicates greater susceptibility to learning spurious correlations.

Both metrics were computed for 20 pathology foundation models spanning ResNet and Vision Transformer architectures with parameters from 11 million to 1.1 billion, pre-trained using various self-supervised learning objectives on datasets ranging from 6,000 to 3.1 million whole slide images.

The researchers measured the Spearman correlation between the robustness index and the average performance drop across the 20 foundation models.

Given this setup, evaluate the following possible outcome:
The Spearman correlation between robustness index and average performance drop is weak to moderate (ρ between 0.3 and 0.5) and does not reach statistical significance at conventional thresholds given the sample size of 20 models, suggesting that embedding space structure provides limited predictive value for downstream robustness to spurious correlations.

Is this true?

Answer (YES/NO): NO